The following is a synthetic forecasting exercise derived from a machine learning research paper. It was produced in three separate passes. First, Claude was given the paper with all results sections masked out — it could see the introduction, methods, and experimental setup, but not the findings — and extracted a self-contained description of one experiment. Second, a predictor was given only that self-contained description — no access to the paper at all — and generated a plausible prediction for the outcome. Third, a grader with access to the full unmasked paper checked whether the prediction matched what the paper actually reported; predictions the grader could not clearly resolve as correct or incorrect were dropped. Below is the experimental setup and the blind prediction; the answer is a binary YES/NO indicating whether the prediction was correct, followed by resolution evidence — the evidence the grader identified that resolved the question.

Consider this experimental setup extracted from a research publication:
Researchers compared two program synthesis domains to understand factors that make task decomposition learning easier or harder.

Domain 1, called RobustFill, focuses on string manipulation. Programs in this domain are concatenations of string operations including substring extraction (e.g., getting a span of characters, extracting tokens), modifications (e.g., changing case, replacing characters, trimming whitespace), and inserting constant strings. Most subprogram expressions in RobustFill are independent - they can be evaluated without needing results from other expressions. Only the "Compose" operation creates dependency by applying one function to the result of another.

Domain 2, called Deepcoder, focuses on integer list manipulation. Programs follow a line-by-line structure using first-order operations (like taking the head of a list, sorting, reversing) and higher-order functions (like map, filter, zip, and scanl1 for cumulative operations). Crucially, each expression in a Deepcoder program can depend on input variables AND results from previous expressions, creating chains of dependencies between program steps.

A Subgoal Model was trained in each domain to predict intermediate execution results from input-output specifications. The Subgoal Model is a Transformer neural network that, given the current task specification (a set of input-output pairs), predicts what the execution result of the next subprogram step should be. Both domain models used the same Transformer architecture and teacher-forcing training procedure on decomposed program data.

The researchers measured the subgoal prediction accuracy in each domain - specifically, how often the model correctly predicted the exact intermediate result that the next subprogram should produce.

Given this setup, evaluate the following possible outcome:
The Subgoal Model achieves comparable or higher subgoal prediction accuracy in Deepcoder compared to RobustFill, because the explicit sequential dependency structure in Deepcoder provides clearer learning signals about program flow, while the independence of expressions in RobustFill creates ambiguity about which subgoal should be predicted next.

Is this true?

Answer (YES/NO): NO